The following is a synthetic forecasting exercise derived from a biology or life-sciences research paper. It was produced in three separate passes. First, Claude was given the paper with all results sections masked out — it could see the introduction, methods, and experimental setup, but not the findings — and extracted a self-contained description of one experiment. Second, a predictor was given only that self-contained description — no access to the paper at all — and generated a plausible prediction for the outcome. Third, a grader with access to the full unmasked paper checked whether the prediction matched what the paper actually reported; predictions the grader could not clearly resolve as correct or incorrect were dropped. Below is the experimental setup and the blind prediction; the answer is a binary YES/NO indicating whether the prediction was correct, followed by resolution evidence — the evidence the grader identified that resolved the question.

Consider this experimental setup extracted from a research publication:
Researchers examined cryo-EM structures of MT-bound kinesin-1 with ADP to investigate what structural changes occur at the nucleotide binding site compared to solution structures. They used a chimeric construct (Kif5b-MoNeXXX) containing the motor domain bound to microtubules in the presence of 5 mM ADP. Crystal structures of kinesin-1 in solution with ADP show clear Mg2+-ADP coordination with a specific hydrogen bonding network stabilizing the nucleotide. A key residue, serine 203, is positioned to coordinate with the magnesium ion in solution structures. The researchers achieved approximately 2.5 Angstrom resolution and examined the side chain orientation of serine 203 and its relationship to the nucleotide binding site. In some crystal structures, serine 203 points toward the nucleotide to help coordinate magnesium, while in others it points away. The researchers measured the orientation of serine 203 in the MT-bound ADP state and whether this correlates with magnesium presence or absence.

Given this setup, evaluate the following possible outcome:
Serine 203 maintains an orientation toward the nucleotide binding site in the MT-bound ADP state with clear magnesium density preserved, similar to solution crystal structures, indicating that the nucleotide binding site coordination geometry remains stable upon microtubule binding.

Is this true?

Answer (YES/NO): NO